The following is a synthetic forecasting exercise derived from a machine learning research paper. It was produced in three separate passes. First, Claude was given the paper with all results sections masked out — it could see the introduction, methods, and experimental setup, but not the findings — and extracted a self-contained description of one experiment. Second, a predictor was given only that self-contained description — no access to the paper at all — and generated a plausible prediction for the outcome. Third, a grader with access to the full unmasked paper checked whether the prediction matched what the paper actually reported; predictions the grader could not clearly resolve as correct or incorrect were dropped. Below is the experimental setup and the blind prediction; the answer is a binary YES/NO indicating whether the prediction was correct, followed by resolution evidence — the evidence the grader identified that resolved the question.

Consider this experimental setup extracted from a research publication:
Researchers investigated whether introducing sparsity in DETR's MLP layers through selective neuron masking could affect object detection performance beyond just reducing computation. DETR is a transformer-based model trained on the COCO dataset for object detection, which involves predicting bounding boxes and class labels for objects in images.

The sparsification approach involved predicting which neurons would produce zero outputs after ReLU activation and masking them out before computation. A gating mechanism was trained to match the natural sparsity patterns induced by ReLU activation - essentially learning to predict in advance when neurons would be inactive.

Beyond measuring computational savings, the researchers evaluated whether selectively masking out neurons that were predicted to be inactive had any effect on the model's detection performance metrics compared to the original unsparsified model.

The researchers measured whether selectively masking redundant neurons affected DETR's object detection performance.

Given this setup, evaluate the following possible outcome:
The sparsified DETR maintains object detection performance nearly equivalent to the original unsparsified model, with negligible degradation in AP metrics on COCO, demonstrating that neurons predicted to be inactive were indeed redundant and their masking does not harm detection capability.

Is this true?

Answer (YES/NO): YES